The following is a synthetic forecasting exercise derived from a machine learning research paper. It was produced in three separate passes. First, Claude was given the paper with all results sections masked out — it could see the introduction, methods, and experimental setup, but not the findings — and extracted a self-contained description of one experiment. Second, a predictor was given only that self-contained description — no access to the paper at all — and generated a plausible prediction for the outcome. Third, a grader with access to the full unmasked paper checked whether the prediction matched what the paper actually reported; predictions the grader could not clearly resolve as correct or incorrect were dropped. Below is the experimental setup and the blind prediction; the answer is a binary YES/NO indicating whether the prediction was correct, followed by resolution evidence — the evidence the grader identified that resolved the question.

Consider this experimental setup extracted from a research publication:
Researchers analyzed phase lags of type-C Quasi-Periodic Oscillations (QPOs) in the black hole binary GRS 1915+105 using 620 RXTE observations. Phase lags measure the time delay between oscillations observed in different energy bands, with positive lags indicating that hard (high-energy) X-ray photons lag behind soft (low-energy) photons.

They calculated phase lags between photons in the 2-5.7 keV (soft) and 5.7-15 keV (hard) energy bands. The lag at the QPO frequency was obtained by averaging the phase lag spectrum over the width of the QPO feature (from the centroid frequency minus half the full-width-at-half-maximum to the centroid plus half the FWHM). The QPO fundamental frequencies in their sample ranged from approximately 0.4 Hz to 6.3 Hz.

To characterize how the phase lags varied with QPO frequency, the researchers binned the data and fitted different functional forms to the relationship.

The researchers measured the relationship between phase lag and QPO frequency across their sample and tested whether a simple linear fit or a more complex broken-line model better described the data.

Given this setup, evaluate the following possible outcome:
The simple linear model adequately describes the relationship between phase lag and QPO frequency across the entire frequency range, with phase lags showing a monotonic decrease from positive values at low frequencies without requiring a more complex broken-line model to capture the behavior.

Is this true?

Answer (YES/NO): NO